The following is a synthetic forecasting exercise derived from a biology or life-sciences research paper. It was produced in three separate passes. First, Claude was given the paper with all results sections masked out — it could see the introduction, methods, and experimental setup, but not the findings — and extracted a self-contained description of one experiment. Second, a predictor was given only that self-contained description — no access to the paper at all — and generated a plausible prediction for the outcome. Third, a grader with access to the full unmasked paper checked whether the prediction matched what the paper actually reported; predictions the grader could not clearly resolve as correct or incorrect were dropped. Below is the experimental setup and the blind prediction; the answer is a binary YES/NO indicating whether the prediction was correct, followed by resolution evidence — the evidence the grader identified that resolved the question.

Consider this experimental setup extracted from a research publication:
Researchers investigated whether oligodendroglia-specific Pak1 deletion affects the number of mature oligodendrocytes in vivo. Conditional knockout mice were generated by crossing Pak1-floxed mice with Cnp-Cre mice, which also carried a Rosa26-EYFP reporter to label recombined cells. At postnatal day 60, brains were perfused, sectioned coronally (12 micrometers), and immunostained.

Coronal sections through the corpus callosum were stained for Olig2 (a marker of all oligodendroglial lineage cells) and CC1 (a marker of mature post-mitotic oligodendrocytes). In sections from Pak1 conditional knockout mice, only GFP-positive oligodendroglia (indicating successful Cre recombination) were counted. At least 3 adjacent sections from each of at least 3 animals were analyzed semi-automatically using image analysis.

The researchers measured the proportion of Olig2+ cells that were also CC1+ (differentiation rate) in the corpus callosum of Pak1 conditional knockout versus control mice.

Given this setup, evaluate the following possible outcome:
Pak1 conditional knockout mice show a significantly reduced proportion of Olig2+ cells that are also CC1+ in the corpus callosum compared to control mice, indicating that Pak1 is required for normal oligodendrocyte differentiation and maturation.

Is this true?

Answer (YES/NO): NO